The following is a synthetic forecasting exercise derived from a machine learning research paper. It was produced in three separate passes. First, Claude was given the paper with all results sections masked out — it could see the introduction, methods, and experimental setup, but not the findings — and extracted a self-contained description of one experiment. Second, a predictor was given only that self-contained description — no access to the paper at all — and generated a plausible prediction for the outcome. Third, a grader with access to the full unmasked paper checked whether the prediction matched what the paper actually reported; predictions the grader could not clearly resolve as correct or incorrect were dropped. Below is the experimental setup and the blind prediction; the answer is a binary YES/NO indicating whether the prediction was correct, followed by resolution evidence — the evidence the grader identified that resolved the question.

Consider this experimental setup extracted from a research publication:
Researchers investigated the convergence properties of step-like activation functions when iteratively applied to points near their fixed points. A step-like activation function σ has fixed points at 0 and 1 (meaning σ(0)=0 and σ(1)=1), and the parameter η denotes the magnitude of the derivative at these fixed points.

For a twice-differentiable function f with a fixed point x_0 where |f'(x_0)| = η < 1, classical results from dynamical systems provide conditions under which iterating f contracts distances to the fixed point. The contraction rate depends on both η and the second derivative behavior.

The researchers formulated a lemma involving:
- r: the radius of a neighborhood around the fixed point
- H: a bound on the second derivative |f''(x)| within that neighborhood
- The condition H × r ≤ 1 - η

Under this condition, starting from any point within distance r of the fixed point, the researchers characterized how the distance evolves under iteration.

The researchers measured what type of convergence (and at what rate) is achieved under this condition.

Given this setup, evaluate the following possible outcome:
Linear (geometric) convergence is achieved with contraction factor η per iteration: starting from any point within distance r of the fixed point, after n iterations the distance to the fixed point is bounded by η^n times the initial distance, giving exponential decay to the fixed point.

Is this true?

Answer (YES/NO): NO